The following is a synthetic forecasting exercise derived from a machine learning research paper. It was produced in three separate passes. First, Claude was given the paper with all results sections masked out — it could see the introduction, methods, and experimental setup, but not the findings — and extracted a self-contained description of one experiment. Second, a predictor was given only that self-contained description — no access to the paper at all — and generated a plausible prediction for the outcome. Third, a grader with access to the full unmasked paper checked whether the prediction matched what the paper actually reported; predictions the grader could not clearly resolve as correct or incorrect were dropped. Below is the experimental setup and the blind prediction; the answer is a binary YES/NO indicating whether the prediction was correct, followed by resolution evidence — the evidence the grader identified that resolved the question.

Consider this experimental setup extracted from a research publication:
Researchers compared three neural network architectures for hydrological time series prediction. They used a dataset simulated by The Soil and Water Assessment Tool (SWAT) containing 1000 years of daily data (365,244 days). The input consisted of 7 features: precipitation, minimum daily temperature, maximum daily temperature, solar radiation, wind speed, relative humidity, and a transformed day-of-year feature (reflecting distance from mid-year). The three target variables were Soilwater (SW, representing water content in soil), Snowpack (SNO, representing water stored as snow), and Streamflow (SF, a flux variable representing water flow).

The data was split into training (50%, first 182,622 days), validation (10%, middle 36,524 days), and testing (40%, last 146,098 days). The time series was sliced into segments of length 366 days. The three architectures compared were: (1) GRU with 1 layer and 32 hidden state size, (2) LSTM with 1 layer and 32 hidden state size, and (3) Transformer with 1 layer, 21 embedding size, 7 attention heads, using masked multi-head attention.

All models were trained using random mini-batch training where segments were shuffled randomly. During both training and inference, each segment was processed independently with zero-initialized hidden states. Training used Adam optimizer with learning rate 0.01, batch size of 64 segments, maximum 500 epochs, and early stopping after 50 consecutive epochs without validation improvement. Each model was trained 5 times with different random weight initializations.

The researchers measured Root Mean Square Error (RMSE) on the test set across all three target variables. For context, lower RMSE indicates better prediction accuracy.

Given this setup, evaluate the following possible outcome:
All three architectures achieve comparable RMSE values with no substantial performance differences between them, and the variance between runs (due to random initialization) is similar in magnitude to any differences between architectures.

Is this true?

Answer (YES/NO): NO